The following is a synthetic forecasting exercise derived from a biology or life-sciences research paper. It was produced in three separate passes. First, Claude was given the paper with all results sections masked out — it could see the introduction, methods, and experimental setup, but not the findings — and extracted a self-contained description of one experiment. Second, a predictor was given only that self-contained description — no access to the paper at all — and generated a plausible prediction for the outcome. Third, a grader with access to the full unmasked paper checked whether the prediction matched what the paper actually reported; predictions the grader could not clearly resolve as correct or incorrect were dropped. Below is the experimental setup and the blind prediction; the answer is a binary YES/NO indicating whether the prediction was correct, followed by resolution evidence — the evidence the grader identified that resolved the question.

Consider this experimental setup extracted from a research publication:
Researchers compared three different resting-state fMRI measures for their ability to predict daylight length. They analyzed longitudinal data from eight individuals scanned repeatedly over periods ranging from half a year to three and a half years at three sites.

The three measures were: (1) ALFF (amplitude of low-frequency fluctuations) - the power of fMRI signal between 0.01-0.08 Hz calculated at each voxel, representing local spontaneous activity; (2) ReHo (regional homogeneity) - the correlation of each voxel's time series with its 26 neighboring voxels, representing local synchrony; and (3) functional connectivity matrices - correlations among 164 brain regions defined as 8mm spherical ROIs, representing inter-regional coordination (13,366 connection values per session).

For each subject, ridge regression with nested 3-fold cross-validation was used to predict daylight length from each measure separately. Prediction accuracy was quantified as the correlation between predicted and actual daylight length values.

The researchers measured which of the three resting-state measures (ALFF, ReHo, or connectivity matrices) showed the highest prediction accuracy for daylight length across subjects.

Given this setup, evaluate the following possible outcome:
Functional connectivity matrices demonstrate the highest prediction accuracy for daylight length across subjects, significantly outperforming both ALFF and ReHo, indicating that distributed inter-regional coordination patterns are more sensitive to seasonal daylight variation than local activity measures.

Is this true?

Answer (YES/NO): NO